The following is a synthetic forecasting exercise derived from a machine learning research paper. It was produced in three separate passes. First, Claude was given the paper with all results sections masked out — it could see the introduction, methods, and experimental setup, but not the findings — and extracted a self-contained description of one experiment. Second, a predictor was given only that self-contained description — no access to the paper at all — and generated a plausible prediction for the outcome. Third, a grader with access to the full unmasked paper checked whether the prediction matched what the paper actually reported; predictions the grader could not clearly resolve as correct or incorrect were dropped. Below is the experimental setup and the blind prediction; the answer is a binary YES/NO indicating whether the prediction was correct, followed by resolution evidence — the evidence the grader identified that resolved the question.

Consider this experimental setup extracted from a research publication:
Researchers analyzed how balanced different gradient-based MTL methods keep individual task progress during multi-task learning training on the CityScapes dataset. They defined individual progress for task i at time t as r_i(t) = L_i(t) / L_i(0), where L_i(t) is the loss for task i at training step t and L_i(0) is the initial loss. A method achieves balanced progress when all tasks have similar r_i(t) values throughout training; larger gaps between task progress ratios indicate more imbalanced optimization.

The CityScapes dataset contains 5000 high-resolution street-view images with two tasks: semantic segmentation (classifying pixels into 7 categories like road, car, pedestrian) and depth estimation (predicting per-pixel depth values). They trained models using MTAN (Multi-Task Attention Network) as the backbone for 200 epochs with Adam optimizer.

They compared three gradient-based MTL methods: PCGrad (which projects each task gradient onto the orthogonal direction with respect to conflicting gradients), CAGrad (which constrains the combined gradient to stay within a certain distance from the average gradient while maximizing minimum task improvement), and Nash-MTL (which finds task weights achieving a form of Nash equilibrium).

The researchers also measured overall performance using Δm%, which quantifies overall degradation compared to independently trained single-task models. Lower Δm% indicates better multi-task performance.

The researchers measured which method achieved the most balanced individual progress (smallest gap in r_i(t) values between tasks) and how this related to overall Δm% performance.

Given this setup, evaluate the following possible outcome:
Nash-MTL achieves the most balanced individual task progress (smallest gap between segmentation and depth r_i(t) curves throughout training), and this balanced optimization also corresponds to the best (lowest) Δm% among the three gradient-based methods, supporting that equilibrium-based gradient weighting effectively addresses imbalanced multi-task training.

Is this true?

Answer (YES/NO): YES